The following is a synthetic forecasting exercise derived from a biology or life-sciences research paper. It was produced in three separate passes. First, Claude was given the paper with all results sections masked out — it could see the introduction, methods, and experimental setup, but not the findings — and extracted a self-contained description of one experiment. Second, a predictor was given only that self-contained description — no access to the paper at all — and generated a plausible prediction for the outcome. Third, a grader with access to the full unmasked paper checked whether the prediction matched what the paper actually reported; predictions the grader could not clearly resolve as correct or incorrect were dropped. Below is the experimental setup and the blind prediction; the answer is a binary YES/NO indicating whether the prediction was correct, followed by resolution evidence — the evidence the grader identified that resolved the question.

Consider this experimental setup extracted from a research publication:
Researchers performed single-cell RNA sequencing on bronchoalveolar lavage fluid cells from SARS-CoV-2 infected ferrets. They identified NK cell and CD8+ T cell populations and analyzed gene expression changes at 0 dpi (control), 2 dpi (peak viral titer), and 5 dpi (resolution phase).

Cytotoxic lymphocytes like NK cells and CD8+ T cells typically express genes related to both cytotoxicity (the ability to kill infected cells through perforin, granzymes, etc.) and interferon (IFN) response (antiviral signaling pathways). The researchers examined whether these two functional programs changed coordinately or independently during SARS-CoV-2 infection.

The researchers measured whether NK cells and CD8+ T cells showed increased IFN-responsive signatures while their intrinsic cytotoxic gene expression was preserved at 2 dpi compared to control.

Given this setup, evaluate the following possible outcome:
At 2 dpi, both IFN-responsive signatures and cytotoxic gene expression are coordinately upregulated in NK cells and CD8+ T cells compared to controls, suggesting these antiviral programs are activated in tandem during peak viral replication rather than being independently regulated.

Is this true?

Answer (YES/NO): NO